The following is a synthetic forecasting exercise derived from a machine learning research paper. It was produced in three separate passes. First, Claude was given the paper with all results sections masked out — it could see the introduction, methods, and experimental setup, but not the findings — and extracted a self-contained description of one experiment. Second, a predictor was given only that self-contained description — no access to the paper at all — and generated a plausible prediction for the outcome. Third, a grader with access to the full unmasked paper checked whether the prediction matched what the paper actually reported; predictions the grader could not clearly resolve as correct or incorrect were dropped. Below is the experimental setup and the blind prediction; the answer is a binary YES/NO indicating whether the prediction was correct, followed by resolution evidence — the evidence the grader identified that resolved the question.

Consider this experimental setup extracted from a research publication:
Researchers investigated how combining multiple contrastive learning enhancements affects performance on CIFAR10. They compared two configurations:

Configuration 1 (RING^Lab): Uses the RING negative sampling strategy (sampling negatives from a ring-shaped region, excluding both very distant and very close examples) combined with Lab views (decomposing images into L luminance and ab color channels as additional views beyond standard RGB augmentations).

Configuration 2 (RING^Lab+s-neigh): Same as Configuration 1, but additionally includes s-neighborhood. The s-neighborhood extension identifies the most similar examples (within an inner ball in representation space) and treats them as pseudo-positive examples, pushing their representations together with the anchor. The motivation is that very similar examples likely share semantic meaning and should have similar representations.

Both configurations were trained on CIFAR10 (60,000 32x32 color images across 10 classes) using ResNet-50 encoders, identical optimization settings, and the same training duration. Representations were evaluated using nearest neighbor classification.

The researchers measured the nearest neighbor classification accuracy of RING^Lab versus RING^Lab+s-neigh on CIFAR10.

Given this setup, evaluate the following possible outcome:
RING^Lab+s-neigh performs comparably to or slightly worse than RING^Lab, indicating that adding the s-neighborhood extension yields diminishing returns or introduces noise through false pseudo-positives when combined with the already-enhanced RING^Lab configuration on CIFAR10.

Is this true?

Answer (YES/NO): NO